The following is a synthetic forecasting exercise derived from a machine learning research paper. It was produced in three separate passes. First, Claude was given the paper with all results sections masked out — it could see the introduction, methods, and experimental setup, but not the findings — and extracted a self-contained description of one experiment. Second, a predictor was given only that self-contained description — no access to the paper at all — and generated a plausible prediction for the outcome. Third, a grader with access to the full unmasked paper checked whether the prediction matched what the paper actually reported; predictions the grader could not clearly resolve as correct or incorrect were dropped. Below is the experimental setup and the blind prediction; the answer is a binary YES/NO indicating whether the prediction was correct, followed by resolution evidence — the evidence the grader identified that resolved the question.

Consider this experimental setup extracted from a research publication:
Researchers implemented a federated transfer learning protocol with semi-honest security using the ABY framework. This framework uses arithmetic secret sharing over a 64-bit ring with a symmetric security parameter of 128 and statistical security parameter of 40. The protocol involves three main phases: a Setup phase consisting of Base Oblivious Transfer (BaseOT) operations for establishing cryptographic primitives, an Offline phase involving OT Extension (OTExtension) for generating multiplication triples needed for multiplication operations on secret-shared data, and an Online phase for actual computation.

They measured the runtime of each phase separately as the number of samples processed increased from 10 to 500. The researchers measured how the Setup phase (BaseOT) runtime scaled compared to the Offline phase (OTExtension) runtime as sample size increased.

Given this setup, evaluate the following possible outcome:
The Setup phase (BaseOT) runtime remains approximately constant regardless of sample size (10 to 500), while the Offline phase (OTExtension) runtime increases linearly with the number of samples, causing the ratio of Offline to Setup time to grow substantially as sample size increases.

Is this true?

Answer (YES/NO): YES